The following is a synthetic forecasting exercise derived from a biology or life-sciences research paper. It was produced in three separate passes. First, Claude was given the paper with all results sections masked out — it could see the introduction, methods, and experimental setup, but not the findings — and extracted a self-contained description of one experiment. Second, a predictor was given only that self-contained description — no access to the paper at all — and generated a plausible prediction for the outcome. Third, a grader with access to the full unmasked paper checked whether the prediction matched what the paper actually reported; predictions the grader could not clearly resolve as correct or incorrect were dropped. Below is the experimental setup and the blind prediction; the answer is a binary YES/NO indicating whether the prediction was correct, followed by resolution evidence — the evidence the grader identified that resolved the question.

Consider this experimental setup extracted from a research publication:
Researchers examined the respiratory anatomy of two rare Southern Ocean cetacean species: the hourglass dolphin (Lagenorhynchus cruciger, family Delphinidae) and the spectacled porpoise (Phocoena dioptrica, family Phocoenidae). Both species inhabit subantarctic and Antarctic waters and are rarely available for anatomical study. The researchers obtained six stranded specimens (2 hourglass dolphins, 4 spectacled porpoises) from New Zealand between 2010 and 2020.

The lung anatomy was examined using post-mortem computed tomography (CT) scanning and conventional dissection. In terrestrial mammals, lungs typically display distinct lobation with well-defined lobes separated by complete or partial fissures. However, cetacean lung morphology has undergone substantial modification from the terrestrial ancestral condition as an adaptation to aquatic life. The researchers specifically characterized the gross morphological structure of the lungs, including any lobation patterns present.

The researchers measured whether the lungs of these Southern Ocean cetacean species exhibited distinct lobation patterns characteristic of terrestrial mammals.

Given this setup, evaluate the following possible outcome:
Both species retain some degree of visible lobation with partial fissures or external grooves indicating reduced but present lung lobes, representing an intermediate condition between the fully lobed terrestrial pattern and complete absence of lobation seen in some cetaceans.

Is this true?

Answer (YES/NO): NO